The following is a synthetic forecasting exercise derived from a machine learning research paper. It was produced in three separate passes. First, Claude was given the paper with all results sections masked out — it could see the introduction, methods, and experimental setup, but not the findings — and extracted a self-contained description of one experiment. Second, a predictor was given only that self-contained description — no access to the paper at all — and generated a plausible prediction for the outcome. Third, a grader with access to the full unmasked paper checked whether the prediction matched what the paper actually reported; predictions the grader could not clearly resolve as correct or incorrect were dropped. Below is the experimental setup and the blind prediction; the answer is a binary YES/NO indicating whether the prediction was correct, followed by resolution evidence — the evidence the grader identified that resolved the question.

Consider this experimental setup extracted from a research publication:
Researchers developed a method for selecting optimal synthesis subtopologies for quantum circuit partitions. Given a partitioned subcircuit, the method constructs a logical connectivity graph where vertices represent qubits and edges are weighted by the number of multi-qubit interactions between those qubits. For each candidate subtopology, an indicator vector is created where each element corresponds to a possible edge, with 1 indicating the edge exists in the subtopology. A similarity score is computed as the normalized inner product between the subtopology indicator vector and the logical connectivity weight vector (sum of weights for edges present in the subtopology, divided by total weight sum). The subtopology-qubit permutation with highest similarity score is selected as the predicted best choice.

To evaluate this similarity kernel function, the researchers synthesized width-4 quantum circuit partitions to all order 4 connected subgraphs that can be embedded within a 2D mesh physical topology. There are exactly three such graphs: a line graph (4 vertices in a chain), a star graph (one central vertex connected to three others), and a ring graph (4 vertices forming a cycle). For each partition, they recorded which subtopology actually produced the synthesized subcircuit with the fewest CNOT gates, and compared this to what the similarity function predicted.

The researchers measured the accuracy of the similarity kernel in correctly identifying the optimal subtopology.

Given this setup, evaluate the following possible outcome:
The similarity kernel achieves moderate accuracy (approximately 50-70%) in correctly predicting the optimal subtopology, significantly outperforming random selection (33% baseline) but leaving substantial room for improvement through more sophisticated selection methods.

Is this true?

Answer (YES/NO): NO